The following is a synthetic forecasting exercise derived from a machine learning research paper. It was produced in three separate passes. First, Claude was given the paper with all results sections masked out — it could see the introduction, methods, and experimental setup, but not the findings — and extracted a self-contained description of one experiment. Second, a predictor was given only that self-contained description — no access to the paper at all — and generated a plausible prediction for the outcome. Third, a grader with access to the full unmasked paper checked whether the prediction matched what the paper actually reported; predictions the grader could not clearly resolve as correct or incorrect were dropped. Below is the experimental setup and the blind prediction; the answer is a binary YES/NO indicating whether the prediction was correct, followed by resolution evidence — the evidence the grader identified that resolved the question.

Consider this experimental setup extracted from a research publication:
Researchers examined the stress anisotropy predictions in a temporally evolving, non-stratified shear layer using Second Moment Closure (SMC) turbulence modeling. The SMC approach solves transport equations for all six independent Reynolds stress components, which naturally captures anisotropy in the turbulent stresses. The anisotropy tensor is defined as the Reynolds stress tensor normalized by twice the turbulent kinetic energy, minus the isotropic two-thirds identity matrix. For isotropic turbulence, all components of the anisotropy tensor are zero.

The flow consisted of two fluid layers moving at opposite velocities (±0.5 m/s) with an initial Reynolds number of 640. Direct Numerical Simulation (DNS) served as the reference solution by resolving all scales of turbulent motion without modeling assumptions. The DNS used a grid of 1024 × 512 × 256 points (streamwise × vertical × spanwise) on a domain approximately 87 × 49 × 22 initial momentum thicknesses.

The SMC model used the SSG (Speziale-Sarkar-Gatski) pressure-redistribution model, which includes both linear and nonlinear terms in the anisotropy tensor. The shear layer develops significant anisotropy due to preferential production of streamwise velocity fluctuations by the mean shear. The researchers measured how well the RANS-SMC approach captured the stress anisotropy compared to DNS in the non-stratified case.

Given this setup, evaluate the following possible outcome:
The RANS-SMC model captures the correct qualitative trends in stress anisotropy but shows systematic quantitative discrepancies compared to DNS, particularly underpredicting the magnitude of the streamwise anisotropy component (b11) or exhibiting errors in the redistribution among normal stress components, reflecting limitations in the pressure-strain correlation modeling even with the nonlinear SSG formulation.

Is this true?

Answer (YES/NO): YES